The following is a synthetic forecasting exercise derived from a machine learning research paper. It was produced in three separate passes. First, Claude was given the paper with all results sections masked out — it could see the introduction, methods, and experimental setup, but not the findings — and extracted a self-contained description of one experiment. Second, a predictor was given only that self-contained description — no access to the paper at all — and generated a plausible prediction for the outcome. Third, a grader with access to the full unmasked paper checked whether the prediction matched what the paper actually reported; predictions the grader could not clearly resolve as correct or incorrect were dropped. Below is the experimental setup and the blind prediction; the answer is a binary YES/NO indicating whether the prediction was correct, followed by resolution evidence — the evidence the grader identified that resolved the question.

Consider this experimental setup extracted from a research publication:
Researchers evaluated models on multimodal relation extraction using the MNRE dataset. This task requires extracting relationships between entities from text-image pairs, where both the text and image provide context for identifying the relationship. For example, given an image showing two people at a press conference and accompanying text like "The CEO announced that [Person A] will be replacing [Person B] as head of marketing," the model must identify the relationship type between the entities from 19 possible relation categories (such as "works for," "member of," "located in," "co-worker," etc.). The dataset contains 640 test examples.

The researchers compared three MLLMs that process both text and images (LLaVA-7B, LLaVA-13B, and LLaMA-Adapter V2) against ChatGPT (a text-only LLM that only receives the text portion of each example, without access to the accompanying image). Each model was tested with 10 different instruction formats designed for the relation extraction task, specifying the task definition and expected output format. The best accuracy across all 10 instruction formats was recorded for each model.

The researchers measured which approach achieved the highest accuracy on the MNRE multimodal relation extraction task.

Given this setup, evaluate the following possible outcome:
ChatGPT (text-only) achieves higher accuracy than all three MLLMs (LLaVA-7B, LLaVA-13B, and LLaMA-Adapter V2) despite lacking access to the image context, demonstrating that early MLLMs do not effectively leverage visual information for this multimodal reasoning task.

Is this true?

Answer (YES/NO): YES